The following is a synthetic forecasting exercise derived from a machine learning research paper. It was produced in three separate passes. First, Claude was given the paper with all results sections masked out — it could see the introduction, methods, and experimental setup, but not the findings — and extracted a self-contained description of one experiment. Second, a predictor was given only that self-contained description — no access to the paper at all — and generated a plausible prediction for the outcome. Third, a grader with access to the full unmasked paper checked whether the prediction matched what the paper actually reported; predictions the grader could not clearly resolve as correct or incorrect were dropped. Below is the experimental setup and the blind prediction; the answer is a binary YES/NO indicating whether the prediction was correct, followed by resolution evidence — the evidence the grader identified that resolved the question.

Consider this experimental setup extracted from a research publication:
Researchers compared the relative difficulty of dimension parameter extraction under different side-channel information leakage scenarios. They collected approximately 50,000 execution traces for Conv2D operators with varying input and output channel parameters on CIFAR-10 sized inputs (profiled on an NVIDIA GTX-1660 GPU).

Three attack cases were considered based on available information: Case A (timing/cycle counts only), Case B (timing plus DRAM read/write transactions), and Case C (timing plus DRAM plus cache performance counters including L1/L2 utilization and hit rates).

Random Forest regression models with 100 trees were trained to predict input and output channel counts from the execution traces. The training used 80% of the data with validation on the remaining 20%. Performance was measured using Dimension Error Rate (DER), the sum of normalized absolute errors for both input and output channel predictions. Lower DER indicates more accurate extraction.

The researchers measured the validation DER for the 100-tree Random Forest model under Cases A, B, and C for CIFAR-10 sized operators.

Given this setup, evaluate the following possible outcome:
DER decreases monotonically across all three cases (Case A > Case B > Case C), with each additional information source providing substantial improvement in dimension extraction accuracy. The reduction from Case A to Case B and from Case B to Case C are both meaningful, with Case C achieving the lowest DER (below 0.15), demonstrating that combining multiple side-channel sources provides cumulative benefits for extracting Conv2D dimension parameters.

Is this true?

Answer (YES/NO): NO